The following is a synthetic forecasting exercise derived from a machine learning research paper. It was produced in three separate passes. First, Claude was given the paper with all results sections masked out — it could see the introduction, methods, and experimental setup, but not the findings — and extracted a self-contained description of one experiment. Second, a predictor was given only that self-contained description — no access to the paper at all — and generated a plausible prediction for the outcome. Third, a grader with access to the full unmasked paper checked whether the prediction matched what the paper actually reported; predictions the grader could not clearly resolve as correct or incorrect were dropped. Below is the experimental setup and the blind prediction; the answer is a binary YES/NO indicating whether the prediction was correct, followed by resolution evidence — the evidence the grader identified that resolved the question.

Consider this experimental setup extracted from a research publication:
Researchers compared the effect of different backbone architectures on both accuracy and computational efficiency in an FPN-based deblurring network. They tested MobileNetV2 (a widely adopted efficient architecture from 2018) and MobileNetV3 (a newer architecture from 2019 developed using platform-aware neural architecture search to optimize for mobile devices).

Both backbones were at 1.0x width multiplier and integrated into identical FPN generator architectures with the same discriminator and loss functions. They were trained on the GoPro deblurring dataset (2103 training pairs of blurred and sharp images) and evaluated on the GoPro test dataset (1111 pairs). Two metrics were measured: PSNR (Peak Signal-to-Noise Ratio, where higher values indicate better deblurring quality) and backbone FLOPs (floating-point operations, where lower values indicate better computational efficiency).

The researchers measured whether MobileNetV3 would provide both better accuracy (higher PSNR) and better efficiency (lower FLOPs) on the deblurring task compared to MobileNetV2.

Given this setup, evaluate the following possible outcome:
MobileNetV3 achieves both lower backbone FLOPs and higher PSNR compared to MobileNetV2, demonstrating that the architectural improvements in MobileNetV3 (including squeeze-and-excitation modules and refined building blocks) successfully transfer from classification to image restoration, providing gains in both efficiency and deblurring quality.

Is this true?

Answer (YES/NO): NO